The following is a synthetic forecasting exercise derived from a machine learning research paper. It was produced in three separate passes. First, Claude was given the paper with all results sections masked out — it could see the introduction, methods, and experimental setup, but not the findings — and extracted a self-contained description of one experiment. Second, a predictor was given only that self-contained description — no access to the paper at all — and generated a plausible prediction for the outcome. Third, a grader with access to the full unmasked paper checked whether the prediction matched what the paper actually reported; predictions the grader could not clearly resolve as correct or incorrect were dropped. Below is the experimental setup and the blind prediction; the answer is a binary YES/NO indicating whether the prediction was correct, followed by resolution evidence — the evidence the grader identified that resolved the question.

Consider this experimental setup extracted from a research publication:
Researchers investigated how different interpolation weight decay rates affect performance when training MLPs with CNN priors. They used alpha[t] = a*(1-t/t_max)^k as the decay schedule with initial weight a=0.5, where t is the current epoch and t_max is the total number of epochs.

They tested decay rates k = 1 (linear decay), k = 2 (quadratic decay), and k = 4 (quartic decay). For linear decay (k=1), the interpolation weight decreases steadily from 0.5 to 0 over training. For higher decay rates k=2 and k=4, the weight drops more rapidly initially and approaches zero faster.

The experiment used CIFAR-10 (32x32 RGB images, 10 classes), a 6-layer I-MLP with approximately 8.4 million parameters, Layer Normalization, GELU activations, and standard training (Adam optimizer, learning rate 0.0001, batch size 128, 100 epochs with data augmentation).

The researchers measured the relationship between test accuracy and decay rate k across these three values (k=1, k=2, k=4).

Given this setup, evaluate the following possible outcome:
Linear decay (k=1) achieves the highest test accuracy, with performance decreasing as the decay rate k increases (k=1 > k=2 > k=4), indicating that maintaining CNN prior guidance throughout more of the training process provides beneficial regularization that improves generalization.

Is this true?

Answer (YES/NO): NO